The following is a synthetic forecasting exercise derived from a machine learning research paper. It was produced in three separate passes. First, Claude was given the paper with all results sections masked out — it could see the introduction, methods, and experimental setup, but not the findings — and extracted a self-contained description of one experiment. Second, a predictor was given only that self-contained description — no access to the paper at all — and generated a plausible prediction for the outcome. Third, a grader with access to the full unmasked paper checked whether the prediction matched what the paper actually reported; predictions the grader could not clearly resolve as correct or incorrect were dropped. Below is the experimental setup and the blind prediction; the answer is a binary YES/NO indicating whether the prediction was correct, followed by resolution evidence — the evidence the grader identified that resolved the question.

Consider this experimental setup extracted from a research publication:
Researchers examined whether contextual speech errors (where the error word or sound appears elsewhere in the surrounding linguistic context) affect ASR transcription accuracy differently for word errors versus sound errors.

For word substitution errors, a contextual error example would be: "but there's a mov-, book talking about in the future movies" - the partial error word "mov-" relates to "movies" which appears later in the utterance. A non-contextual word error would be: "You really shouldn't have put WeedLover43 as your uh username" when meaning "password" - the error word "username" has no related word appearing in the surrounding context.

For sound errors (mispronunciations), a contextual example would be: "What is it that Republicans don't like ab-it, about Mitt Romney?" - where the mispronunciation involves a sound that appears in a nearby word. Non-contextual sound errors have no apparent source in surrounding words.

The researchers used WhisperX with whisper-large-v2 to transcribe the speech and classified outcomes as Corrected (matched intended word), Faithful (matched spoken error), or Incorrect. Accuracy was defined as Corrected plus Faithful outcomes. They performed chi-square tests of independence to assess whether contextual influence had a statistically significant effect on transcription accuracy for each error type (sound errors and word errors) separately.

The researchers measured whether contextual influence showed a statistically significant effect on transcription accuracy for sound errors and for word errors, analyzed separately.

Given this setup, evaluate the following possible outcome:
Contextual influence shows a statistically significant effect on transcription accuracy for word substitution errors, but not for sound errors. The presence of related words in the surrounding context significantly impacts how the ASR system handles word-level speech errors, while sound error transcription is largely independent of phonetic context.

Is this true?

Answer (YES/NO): YES